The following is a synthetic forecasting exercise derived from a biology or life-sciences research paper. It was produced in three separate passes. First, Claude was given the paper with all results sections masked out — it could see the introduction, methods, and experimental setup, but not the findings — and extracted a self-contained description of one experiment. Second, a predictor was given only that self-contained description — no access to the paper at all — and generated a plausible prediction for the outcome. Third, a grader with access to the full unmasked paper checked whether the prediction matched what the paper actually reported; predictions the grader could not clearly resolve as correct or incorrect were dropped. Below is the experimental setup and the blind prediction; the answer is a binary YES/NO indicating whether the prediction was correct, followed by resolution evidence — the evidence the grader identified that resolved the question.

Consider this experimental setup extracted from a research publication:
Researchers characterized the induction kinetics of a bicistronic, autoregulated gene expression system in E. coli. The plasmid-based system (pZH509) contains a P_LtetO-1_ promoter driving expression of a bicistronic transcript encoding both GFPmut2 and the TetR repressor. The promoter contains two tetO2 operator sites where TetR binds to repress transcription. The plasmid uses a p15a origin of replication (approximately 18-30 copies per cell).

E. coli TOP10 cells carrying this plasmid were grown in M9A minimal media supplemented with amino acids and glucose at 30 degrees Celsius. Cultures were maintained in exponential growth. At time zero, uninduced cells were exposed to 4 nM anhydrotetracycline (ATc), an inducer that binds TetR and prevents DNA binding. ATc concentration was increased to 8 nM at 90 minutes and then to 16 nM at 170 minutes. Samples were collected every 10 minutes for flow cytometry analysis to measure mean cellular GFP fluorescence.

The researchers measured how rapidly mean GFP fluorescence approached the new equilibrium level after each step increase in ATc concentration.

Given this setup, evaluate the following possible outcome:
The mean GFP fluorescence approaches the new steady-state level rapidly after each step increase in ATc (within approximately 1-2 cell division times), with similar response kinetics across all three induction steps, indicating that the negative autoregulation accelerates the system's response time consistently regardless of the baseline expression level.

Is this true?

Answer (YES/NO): YES